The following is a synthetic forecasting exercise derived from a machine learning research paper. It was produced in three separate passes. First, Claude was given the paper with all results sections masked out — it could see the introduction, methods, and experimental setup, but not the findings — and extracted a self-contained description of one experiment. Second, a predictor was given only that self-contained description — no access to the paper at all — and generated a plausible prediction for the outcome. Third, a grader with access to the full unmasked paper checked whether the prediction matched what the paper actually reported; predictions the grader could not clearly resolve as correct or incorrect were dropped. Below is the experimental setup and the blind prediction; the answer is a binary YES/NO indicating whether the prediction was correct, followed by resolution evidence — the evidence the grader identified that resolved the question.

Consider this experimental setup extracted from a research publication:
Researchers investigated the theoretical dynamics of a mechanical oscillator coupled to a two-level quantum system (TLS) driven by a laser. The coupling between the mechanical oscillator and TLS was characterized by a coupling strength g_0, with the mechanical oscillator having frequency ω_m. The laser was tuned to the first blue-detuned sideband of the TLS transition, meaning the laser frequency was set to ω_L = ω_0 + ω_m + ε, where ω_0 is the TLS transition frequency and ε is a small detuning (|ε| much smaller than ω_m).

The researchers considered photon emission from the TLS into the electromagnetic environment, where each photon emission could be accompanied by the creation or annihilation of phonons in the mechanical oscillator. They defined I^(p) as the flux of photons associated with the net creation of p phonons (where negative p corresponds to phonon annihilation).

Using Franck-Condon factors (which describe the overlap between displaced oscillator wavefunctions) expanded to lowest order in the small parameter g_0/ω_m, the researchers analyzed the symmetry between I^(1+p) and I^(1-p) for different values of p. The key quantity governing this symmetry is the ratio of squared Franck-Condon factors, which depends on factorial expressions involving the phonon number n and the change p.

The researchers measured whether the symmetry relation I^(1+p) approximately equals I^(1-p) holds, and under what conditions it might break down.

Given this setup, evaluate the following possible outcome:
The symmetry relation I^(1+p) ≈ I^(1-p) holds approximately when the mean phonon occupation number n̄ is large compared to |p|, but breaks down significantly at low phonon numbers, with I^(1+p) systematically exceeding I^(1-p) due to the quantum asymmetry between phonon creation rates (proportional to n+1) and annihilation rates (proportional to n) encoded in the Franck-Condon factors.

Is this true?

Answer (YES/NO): NO